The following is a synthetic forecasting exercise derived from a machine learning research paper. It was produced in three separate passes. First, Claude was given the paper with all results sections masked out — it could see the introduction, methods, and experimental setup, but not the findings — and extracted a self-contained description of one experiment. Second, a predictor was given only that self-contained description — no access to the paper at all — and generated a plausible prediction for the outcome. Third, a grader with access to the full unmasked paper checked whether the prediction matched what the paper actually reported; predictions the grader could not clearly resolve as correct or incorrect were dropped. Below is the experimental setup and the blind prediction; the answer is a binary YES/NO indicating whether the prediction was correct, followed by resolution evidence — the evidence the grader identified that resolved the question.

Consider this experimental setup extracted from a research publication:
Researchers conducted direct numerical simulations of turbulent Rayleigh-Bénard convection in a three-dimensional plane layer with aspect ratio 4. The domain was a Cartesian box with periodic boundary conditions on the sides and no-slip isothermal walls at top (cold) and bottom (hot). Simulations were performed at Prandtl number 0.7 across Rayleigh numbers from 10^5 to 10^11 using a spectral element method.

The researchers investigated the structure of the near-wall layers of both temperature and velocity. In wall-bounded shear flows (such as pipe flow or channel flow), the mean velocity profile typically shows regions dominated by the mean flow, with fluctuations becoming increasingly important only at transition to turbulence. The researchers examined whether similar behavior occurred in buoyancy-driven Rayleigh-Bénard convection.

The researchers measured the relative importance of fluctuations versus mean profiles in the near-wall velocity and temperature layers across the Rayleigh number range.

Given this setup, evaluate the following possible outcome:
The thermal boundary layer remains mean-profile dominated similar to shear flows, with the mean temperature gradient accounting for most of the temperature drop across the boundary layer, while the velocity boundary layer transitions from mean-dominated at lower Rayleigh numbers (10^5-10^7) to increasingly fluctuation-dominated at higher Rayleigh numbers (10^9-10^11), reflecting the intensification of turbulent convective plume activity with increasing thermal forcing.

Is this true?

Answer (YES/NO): NO